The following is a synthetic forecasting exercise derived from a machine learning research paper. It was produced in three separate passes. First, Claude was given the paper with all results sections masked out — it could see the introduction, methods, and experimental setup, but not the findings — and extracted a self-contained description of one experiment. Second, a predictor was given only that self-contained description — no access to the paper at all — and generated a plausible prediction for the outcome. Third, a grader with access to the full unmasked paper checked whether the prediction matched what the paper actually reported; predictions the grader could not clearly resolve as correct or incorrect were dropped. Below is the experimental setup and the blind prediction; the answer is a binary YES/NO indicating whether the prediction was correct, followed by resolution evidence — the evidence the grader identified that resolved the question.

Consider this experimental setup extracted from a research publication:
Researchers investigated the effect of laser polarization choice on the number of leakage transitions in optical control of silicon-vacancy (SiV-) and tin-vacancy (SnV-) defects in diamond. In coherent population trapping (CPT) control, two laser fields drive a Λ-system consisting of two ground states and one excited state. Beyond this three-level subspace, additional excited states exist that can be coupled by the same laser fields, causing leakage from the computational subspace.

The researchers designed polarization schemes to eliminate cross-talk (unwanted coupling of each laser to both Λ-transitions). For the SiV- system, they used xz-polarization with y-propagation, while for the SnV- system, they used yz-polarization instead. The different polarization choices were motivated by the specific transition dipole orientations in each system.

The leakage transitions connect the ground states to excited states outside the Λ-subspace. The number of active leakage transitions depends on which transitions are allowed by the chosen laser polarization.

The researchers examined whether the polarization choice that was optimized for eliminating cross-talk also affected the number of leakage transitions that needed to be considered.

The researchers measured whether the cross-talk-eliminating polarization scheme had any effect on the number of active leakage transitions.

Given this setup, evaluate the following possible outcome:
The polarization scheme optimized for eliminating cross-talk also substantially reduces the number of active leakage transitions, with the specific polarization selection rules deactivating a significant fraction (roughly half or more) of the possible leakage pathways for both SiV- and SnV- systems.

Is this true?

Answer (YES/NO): NO